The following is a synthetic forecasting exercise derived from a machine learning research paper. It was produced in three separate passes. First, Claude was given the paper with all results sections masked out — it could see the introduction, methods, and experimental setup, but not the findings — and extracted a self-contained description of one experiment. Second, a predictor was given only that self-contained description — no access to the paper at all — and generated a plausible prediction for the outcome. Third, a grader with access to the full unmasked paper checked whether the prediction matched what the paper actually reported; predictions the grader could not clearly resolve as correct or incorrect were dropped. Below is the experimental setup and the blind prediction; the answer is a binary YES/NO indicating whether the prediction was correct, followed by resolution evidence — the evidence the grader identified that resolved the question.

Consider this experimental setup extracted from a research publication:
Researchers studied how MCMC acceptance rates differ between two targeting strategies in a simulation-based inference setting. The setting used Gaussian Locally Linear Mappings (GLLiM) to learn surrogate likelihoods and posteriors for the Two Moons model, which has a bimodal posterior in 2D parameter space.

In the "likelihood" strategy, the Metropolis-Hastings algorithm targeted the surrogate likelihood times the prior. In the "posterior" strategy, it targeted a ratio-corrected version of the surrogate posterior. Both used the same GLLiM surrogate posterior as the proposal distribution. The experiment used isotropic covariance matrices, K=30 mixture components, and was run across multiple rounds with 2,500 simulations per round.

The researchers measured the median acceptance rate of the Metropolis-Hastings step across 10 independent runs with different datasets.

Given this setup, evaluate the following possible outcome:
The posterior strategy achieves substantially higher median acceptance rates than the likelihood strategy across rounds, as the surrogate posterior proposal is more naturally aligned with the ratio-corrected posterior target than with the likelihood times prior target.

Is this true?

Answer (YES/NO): NO